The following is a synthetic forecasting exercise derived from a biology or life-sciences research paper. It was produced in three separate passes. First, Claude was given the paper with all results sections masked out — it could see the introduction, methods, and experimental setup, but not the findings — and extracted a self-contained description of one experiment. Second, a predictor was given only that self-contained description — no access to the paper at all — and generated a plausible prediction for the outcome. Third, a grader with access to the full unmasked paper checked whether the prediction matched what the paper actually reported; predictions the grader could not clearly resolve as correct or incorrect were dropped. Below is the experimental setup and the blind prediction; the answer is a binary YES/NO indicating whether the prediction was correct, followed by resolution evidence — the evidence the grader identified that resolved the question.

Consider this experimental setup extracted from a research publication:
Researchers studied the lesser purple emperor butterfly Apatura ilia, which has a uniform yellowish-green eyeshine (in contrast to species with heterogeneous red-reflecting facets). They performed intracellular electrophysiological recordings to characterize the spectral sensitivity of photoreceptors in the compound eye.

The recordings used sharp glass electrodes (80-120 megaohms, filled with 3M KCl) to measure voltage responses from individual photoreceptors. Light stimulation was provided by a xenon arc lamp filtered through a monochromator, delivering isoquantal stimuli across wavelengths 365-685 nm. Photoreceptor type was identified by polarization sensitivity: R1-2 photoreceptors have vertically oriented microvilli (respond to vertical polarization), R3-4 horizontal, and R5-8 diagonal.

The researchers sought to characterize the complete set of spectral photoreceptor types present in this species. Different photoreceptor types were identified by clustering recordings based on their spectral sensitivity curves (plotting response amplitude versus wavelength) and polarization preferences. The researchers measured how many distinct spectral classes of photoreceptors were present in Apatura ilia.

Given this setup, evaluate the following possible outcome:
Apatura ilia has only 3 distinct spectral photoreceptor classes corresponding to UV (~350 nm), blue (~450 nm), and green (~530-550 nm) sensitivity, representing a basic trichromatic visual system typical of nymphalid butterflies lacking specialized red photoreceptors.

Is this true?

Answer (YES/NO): YES